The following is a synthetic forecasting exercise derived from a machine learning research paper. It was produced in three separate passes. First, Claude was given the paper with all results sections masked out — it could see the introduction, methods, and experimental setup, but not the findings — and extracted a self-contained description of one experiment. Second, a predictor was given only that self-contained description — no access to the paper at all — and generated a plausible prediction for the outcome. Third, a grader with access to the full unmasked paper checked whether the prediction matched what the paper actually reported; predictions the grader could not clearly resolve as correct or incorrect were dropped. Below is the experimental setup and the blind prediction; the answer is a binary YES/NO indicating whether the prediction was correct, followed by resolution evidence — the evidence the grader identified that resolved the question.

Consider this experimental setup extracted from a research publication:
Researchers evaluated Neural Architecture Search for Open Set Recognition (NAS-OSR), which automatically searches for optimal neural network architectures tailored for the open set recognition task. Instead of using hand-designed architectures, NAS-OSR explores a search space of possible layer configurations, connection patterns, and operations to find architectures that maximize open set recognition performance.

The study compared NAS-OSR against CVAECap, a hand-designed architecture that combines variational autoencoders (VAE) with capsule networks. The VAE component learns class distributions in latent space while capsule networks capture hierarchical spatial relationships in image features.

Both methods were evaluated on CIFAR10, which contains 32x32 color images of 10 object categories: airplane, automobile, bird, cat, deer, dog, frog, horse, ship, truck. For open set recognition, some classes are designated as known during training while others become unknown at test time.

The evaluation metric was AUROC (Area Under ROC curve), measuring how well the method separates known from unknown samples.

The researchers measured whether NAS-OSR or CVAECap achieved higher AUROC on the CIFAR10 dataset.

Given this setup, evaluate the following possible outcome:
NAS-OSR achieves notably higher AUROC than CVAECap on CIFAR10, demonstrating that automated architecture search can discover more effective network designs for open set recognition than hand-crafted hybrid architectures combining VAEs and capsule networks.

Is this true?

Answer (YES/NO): NO